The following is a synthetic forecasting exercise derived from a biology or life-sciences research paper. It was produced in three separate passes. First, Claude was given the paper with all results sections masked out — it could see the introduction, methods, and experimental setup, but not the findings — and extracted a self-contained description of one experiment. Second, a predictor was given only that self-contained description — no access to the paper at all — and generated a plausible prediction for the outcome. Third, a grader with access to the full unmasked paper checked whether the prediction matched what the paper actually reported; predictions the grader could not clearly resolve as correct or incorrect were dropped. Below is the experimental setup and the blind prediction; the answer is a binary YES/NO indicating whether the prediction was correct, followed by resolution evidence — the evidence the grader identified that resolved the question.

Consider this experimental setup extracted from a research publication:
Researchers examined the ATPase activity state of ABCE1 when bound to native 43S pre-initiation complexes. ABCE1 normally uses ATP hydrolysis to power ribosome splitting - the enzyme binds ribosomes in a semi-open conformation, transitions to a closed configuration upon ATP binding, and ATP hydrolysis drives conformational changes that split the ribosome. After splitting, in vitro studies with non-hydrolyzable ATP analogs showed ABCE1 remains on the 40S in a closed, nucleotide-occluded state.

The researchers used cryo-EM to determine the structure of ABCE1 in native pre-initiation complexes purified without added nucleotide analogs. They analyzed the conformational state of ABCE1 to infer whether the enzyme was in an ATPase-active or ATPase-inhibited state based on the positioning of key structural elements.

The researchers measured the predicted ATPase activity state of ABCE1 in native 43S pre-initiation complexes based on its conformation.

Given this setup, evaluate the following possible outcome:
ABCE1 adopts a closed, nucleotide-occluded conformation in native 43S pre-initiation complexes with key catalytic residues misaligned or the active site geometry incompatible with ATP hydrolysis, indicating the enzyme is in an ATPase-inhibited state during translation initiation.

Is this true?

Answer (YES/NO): NO